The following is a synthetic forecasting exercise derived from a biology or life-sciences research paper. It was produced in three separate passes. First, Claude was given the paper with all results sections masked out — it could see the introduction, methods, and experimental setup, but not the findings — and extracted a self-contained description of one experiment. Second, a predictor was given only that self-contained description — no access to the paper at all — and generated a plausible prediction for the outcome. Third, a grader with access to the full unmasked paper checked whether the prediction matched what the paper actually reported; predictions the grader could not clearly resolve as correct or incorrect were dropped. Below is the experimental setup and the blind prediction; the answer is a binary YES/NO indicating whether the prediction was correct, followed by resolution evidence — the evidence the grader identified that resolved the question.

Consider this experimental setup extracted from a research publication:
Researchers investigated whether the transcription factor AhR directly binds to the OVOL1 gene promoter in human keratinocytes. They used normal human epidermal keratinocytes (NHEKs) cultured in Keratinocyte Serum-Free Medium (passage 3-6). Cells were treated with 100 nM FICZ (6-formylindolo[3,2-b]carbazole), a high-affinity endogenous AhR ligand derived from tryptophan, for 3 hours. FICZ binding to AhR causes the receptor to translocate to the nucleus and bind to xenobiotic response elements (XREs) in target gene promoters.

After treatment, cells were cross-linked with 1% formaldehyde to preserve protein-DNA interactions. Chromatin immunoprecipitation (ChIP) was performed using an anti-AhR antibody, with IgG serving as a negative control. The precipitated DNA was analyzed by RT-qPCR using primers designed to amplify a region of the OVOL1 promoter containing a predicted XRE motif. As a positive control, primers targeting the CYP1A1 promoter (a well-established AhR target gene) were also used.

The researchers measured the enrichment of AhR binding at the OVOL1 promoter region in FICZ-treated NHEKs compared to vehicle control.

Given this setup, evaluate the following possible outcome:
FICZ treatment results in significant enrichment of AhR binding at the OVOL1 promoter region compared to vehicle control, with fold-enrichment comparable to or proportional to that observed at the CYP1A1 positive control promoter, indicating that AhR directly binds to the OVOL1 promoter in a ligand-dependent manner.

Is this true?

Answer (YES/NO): YES